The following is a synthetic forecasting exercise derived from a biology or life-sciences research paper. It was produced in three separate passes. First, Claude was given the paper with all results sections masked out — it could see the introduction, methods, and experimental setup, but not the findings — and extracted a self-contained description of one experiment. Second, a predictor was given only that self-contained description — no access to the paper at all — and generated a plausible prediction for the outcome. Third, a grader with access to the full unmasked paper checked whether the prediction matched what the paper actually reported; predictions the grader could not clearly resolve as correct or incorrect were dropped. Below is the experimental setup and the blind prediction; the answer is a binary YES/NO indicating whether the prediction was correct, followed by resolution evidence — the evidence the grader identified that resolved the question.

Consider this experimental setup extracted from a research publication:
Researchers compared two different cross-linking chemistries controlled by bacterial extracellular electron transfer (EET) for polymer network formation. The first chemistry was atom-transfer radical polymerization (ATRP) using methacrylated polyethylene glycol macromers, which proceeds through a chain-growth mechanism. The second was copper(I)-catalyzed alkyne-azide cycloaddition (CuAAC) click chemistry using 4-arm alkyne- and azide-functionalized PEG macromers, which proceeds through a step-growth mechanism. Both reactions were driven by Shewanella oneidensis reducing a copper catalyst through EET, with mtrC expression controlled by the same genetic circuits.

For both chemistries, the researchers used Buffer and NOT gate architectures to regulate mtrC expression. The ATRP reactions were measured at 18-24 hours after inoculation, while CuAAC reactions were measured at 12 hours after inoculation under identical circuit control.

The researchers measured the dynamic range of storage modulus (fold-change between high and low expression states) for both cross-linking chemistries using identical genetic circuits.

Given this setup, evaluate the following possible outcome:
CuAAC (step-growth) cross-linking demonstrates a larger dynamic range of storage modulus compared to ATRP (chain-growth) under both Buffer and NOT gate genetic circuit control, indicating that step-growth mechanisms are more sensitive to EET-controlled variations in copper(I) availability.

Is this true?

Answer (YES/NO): YES